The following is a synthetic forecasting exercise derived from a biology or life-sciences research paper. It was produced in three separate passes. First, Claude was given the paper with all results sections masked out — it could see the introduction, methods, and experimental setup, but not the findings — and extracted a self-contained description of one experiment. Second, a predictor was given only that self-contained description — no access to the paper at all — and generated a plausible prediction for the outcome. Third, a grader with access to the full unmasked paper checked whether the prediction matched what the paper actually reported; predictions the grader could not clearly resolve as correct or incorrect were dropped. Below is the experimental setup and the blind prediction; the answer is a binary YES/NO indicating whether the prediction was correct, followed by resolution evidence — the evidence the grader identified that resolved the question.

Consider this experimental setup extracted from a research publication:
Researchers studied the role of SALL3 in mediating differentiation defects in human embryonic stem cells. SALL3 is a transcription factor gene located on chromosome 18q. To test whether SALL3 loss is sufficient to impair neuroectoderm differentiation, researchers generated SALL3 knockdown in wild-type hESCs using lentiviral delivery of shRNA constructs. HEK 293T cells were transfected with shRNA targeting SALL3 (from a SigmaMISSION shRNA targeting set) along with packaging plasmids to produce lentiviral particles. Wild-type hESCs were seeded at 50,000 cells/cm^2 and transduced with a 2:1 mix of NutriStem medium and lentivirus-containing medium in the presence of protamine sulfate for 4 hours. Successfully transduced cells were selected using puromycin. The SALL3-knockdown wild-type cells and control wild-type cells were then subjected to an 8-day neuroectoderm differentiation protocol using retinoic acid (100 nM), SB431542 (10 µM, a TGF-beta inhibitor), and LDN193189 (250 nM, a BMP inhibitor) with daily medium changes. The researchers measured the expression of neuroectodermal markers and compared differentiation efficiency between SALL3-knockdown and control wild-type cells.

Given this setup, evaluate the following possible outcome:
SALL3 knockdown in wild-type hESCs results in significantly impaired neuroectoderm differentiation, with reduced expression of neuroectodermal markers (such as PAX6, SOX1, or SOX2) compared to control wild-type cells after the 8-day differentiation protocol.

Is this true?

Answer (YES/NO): YES